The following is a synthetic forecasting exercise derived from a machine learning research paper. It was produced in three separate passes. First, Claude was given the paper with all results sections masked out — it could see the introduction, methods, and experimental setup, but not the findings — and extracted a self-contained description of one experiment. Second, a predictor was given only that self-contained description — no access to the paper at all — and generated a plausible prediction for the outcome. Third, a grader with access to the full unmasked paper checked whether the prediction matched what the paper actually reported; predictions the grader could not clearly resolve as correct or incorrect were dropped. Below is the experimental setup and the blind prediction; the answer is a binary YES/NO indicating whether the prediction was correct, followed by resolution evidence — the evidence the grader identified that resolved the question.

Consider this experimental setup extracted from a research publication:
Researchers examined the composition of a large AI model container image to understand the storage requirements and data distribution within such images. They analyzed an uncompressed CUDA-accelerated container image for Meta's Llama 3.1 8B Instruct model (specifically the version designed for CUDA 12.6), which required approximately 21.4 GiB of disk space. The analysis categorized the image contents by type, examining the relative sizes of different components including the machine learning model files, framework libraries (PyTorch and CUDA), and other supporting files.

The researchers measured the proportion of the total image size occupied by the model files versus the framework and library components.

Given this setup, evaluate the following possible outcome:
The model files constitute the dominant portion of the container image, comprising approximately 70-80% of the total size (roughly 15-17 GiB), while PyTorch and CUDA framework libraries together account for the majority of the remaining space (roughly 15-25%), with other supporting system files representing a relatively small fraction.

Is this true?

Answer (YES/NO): NO